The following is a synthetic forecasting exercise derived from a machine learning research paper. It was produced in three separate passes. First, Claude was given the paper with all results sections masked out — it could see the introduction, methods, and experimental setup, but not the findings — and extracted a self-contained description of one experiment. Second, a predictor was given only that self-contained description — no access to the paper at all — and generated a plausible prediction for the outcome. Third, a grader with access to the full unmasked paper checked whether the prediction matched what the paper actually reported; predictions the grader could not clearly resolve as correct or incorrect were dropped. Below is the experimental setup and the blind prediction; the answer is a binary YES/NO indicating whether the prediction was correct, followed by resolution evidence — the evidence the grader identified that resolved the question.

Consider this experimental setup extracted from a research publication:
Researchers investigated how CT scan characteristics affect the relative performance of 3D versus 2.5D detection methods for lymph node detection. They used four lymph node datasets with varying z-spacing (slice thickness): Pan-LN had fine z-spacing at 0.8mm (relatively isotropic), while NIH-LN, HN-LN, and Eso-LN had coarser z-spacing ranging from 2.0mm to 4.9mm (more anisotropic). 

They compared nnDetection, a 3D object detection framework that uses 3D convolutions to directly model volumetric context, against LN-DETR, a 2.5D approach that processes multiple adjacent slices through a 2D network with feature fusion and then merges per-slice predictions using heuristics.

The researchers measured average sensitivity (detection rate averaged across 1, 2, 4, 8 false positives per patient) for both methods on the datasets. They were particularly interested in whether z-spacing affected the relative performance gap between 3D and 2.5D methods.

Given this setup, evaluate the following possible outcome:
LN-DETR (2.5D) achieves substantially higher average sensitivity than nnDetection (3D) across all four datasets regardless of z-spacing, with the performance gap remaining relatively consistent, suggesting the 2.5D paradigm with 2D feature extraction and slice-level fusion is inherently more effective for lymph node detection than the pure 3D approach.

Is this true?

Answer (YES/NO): NO